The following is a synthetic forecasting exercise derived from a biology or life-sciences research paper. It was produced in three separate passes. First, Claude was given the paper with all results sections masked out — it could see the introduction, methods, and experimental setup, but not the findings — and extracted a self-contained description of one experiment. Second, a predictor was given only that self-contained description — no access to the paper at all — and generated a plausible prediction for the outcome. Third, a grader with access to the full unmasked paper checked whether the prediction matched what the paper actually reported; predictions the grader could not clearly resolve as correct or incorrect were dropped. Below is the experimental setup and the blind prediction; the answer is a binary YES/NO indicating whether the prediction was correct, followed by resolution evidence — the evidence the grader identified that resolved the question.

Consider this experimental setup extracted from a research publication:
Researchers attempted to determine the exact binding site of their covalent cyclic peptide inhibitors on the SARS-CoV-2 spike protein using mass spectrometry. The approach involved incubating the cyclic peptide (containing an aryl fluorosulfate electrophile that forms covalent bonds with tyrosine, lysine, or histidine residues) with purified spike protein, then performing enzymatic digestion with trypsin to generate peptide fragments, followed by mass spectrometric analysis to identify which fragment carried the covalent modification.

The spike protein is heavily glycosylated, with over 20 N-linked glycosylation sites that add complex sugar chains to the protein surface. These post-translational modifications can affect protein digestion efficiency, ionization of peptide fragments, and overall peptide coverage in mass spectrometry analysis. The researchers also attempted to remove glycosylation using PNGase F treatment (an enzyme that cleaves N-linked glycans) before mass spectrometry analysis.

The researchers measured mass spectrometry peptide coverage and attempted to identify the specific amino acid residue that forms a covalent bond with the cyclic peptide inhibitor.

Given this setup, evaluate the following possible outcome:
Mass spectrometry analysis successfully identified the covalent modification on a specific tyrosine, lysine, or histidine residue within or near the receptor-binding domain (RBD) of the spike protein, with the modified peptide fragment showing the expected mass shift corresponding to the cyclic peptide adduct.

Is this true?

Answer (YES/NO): NO